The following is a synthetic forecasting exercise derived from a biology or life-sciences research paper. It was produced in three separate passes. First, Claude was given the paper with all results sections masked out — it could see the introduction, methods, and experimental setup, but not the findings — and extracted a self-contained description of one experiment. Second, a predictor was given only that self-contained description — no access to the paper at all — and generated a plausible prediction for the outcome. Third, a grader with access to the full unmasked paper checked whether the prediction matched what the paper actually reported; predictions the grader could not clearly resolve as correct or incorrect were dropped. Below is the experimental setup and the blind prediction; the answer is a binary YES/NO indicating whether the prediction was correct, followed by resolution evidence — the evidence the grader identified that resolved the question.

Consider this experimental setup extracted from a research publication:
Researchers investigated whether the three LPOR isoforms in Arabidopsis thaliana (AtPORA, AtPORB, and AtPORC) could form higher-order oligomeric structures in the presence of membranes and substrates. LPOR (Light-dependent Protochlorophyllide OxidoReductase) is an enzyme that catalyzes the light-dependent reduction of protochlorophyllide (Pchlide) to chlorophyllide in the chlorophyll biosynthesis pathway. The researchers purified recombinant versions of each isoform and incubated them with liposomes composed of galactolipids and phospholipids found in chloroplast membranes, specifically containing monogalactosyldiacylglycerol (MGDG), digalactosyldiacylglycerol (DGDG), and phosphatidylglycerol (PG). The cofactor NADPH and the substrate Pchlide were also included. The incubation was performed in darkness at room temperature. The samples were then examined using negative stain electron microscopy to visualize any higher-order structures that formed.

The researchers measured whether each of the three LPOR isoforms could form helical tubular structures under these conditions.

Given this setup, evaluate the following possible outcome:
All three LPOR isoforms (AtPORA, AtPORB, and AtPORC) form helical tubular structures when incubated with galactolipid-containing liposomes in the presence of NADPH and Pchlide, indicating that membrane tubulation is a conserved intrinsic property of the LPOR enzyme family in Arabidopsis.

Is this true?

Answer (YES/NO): YES